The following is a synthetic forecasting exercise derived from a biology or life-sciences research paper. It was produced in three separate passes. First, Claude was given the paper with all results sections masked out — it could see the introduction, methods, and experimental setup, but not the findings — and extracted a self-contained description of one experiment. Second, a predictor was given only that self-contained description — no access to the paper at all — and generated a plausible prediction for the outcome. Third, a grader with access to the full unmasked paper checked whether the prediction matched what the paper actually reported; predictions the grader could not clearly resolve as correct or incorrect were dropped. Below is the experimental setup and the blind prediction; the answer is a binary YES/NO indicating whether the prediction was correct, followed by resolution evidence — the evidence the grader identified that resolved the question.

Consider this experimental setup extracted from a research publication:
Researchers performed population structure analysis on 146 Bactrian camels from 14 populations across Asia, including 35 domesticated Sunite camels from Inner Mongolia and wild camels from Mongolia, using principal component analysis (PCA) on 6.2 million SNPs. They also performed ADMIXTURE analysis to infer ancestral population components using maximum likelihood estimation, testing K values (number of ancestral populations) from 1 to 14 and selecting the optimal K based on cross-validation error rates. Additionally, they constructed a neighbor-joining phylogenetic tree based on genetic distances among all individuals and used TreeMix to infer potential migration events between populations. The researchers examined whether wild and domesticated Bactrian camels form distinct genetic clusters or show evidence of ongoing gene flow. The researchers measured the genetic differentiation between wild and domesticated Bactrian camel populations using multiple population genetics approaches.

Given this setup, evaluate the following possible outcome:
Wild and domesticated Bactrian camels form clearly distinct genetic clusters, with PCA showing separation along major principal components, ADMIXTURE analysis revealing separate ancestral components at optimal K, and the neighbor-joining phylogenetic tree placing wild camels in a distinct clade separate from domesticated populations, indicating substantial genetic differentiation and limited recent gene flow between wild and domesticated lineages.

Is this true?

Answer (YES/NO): YES